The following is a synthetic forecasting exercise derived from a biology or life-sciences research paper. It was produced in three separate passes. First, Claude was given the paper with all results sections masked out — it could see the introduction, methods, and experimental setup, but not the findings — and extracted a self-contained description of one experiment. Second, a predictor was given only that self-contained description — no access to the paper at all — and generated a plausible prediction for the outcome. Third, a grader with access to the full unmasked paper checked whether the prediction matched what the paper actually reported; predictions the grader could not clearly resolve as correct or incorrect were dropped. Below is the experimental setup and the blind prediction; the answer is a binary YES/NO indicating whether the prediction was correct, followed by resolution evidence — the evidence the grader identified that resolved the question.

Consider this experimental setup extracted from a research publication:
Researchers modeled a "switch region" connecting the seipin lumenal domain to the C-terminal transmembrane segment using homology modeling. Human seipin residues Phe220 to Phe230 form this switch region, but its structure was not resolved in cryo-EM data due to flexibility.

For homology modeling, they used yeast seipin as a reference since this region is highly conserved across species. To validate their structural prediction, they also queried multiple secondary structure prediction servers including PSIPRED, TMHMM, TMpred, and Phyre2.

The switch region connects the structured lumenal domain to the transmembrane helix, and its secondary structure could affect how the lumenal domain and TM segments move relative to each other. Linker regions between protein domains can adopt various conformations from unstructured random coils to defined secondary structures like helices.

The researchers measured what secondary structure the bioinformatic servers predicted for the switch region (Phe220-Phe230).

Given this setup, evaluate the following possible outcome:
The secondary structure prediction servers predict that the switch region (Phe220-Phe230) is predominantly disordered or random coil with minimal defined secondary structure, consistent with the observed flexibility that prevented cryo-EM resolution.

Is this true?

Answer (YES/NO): NO